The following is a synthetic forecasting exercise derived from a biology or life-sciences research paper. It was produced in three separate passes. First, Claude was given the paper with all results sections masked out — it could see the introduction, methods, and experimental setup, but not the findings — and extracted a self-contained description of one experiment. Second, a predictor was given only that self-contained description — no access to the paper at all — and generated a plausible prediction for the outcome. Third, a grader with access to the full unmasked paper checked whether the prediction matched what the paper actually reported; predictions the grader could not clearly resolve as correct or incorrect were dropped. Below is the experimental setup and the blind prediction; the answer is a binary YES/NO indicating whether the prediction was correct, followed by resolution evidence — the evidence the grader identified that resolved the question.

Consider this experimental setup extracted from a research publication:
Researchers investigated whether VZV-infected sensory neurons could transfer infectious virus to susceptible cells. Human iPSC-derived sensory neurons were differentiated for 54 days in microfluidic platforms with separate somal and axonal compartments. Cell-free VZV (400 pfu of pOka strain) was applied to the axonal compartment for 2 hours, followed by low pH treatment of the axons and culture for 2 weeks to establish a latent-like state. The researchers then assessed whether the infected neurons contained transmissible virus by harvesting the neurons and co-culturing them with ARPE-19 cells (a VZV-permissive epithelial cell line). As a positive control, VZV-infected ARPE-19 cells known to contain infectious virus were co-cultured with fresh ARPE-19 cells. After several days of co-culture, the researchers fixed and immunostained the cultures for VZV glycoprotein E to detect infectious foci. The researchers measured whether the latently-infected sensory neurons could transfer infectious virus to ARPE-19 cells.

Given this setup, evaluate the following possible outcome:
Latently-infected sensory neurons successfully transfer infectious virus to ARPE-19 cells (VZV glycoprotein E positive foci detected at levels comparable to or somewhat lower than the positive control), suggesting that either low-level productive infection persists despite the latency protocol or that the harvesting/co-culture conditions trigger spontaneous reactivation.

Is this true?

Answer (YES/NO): NO